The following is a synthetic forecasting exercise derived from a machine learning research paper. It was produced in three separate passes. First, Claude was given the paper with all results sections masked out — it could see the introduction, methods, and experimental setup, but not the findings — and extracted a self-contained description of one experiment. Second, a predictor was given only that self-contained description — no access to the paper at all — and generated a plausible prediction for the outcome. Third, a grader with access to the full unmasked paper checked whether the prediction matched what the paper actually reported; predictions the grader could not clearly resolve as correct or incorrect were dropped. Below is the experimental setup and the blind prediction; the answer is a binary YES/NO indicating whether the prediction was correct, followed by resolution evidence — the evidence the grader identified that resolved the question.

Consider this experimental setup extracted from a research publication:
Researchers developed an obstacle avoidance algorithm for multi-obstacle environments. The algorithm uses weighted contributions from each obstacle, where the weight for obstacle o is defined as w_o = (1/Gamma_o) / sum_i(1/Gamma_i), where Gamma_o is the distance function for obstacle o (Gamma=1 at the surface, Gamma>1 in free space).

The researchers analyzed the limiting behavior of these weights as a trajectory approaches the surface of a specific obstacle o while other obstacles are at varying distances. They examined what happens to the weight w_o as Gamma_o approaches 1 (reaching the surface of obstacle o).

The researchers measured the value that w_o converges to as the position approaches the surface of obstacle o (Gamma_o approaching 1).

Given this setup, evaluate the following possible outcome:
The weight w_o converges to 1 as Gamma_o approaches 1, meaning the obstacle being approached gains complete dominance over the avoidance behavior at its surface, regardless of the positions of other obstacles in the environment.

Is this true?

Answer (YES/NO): YES